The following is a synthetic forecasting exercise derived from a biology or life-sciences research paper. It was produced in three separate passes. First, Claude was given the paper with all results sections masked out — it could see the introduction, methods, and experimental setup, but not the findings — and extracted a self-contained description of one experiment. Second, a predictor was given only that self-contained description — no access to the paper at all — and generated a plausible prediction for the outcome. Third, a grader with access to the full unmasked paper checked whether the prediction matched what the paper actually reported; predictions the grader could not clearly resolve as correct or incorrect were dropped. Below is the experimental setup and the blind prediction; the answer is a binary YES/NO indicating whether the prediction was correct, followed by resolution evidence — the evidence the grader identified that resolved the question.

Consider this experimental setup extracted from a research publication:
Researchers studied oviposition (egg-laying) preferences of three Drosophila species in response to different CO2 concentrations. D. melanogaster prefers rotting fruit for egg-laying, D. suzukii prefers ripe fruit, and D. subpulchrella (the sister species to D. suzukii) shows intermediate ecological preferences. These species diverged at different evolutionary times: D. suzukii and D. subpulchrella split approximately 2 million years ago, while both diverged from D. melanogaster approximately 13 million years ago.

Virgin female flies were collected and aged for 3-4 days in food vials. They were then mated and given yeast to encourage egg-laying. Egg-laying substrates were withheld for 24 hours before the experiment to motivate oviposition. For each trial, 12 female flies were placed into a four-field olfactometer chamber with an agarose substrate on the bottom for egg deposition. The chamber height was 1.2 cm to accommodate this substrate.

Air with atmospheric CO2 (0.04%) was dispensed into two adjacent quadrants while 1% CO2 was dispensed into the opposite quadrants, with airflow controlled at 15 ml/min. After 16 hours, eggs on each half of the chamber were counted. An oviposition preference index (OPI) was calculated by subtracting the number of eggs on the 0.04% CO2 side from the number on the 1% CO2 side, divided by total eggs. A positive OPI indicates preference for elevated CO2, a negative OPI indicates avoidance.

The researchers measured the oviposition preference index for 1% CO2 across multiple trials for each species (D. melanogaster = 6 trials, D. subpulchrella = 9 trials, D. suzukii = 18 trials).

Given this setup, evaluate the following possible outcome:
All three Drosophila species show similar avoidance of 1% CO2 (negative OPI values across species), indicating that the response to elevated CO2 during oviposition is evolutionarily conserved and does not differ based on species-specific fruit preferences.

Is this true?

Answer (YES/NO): NO